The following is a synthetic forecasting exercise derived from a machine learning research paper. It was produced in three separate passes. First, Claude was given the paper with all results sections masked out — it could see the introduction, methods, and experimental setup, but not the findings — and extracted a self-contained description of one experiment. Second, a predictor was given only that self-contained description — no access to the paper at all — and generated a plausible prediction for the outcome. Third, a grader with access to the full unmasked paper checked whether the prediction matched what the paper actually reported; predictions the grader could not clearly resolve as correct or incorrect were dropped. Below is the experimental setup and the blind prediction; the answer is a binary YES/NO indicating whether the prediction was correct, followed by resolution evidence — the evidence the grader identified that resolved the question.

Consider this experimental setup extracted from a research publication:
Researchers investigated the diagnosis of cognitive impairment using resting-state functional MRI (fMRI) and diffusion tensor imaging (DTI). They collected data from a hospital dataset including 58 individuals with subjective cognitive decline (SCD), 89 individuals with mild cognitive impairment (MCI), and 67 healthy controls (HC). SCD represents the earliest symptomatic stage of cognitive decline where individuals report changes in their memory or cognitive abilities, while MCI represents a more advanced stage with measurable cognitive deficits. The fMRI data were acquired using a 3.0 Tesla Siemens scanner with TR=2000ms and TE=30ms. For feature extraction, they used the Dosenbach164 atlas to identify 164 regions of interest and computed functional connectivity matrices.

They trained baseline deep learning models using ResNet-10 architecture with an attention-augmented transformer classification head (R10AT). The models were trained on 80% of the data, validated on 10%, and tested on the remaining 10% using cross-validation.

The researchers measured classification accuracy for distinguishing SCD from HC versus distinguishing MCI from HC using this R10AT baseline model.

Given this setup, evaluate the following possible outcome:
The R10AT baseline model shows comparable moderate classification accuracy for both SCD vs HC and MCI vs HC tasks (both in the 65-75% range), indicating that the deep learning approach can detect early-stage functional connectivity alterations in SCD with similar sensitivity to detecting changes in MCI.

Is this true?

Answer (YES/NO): NO